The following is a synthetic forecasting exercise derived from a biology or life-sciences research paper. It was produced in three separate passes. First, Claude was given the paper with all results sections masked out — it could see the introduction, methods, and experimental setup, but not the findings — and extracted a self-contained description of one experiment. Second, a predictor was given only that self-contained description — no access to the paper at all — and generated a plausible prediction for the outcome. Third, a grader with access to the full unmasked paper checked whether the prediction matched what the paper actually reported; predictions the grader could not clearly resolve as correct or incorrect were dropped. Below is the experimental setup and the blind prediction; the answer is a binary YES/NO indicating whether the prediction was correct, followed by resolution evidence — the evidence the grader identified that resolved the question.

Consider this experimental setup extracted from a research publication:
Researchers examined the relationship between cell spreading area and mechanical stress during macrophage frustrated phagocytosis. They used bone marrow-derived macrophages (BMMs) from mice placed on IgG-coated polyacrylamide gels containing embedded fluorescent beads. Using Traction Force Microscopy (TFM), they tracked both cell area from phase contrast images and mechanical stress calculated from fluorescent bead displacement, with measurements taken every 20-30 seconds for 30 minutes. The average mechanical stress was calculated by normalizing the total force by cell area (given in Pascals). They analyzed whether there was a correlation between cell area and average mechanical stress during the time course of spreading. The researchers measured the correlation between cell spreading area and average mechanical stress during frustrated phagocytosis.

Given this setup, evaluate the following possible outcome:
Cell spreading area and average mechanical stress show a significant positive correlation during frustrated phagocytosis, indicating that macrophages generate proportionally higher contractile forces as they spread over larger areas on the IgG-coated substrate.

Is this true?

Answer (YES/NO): NO